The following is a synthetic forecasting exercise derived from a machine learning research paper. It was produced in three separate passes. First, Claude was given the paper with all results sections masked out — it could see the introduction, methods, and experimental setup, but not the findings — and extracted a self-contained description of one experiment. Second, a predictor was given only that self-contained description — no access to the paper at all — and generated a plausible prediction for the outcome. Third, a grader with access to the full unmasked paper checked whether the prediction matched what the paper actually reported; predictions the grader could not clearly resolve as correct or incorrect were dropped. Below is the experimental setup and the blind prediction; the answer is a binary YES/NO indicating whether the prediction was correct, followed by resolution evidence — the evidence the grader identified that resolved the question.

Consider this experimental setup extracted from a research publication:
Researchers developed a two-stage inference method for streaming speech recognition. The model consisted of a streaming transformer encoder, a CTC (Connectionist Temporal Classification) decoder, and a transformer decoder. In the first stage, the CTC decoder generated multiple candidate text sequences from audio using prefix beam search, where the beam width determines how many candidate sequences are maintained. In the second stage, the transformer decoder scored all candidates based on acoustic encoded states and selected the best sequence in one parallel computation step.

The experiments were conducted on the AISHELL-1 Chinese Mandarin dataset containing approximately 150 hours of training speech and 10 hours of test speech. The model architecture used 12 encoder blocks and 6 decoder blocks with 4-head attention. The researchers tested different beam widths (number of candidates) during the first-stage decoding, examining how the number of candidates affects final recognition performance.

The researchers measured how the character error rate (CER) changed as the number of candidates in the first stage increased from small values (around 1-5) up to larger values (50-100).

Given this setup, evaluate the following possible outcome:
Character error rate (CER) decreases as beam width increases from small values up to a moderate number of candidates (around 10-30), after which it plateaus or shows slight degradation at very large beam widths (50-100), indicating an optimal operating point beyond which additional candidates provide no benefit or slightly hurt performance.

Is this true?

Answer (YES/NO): NO